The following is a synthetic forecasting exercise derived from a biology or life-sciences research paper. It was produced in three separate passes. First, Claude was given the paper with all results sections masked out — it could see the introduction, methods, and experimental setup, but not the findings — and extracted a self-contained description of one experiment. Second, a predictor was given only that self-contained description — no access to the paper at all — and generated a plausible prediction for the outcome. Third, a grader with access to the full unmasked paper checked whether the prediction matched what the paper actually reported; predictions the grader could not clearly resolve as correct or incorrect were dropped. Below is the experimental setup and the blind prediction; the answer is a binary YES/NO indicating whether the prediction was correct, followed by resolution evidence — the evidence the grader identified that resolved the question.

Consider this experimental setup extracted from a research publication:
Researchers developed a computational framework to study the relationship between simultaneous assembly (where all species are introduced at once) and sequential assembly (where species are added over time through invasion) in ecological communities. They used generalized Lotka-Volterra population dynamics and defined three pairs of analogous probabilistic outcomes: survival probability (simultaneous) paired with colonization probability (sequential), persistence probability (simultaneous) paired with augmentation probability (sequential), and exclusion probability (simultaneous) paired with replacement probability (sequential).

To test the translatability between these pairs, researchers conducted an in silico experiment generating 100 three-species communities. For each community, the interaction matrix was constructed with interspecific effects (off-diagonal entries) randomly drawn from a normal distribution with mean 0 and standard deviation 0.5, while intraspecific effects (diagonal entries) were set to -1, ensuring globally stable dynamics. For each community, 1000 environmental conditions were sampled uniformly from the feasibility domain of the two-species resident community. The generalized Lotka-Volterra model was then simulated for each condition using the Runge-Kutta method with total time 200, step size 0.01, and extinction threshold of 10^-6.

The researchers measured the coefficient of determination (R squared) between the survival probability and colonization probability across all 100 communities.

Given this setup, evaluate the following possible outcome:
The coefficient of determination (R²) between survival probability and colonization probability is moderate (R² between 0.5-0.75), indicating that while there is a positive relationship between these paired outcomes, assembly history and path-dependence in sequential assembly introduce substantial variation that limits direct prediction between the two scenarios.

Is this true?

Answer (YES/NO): NO